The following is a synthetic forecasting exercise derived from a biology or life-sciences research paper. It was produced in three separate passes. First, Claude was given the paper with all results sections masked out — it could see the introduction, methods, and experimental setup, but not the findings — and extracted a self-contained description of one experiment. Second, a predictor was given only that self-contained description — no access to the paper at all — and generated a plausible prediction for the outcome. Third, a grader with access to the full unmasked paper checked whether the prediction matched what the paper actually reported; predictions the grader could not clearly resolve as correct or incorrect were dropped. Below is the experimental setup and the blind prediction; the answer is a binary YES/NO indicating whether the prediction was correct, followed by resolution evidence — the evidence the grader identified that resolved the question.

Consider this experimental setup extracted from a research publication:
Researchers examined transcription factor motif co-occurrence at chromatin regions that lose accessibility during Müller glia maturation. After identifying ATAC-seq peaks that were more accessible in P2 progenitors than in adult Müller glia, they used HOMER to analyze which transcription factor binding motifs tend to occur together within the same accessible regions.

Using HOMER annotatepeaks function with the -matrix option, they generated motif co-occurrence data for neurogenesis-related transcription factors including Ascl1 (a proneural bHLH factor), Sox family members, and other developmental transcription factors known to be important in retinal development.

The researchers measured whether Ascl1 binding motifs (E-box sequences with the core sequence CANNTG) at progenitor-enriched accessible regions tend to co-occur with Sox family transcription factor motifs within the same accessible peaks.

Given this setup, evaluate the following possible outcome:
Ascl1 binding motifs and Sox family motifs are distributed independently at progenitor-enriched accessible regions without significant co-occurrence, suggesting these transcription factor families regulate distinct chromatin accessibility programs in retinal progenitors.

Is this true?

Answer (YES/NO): YES